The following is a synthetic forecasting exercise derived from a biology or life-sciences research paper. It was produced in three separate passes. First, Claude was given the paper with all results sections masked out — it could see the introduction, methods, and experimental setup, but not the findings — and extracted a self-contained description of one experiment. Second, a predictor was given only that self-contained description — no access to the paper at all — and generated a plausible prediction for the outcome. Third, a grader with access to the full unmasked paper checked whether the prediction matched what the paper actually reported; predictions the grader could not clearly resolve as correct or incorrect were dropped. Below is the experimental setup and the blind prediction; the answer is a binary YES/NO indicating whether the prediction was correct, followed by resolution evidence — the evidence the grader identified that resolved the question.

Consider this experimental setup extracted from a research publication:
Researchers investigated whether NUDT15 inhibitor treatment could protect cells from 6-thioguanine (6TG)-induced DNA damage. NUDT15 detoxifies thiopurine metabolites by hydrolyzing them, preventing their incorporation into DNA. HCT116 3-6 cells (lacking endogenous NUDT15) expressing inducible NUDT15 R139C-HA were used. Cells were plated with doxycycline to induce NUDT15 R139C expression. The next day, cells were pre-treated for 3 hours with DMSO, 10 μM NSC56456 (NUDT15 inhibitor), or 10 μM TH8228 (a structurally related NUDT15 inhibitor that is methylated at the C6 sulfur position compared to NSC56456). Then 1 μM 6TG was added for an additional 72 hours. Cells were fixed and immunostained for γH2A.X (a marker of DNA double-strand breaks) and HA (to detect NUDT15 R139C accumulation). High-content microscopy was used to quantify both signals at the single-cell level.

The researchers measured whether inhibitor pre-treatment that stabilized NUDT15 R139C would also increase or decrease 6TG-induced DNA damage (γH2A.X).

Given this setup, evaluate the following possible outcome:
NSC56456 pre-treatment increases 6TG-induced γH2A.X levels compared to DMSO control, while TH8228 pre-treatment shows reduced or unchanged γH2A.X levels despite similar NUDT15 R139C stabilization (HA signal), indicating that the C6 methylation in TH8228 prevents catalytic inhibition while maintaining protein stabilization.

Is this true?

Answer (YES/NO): NO